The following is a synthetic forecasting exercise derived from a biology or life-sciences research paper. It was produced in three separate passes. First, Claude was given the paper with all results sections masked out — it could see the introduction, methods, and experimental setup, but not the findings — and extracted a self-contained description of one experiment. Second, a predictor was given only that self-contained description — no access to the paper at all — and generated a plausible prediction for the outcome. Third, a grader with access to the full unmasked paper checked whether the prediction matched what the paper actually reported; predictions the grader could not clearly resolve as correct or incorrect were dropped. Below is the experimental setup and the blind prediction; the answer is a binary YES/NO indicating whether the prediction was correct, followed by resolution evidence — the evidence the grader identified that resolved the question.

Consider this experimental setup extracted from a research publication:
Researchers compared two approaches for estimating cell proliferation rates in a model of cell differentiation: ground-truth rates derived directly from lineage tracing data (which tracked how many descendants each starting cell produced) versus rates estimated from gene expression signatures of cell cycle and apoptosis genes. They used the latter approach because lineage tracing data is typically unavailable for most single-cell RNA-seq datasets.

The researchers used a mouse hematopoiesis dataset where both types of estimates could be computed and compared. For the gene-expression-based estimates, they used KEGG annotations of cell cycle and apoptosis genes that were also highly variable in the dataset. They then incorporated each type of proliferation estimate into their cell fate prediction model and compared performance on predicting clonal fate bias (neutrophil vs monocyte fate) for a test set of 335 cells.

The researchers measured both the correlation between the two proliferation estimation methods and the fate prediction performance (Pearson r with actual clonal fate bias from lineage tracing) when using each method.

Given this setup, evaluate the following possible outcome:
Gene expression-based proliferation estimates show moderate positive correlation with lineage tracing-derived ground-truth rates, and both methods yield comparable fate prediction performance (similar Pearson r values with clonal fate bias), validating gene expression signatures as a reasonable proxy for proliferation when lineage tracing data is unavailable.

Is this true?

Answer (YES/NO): NO